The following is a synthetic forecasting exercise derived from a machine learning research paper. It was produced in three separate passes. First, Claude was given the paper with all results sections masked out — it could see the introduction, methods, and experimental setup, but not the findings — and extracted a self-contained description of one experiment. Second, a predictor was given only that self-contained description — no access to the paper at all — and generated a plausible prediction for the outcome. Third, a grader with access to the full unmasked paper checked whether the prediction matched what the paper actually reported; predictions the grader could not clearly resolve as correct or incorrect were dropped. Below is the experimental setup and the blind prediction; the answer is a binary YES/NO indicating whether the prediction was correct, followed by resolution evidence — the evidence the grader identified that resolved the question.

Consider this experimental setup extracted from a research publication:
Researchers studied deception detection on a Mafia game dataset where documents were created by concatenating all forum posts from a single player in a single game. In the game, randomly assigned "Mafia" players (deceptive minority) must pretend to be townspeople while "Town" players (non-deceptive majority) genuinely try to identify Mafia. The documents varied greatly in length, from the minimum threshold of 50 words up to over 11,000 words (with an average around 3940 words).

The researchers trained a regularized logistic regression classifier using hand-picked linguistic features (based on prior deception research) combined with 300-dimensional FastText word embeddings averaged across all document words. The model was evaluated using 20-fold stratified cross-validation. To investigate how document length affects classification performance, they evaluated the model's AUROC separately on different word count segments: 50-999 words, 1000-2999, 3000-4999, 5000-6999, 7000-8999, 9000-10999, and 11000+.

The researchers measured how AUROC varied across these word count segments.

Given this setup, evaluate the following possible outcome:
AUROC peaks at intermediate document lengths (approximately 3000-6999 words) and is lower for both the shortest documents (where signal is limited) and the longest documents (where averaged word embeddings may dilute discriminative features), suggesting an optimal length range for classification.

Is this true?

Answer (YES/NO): NO